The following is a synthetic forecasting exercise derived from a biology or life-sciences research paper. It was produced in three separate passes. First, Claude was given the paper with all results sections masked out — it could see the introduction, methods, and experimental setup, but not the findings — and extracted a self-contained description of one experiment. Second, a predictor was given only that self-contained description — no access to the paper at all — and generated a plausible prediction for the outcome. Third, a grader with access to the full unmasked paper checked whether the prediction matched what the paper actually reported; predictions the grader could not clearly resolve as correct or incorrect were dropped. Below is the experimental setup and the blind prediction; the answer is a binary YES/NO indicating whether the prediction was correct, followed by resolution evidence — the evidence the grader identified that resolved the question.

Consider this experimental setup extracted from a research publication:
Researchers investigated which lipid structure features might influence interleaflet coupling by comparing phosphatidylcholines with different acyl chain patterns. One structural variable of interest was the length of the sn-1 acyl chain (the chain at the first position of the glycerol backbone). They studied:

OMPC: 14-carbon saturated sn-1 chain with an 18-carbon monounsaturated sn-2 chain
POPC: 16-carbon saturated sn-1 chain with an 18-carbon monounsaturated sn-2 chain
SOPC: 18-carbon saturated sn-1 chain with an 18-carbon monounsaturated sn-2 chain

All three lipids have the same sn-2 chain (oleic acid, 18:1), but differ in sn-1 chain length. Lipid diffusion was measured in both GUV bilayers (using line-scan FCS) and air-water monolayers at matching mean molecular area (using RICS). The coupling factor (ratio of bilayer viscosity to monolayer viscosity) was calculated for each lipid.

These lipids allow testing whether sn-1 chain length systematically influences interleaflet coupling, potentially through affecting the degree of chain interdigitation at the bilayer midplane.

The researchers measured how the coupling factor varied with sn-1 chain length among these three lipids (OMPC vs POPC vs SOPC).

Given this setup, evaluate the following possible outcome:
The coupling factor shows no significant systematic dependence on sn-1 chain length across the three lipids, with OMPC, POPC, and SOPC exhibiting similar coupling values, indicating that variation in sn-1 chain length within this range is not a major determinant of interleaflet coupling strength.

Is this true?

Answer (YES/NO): NO